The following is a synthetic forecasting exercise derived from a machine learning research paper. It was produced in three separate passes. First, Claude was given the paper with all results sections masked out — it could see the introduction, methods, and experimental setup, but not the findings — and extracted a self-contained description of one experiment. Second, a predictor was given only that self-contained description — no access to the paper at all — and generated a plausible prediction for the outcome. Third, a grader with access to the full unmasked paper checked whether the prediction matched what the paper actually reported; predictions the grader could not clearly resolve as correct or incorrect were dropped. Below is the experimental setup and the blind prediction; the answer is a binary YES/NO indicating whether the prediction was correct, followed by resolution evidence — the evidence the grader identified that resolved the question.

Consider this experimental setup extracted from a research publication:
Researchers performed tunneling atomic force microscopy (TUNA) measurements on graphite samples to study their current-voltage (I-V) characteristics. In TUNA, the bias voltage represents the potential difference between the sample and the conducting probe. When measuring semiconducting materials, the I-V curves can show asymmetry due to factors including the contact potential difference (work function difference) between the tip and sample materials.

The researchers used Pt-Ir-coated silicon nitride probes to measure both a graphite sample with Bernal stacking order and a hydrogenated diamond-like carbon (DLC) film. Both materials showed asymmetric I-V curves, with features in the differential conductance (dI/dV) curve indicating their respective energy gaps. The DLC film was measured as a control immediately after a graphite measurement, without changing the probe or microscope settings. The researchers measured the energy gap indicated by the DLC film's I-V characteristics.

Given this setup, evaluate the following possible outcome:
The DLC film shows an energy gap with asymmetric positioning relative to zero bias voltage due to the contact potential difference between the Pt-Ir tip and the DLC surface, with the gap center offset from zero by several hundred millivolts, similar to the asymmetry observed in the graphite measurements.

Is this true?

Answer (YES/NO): NO